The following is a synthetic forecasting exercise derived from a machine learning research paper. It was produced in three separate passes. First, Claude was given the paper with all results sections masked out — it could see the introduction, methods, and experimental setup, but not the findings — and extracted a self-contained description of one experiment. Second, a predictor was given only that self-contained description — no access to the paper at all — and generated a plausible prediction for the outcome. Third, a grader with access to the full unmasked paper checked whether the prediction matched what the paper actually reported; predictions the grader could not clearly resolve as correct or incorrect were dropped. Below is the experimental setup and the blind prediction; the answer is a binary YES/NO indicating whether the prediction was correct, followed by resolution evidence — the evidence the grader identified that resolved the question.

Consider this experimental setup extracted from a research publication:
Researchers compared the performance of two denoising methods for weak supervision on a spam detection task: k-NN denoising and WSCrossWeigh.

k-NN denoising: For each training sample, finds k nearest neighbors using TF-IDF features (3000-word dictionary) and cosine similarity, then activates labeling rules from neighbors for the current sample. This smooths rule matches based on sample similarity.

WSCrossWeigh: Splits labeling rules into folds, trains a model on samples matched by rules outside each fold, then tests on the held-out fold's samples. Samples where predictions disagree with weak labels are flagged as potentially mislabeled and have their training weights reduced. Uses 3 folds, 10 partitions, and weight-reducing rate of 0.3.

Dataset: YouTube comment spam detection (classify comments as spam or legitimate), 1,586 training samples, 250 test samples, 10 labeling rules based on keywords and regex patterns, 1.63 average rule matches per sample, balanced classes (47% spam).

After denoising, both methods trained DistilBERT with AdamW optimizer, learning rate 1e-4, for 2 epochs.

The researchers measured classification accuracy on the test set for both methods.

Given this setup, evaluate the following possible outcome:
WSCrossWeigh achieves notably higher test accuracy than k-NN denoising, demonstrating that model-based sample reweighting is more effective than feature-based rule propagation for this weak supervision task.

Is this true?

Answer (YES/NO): NO